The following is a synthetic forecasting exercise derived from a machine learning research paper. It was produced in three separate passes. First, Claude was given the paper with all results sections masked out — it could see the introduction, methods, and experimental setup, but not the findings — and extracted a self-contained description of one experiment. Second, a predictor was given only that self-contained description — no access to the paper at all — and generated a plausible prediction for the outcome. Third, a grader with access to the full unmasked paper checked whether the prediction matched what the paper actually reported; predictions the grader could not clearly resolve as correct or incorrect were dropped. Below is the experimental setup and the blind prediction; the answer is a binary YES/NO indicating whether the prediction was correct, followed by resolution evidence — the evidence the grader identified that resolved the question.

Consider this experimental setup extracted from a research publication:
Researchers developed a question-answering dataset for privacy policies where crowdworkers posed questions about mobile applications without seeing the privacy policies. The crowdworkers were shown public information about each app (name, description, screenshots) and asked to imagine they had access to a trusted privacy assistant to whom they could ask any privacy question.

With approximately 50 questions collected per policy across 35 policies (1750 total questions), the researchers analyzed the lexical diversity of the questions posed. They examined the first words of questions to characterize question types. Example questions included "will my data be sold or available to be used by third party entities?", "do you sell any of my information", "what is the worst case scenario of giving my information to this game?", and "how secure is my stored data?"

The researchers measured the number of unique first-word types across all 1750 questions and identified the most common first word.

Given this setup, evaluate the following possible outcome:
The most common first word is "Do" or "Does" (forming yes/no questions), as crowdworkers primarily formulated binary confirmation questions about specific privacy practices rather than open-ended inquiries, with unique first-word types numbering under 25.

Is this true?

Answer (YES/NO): NO